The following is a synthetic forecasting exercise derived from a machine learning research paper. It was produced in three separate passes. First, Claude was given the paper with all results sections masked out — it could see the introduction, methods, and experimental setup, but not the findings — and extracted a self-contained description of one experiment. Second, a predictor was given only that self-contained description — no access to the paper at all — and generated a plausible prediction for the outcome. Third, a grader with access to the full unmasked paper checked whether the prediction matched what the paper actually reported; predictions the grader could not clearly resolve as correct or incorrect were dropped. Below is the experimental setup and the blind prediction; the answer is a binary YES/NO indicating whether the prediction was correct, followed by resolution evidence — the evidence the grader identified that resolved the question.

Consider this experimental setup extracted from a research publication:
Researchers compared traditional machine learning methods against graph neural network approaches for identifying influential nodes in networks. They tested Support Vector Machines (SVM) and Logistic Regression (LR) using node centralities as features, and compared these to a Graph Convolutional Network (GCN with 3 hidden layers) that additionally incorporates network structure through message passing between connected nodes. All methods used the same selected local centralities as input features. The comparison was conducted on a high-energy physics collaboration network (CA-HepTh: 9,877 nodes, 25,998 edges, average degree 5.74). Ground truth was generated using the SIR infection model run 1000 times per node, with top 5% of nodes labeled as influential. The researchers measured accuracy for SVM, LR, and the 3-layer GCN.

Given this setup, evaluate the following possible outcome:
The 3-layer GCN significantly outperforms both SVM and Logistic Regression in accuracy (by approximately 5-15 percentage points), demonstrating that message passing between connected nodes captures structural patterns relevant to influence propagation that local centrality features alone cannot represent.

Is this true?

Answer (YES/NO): NO